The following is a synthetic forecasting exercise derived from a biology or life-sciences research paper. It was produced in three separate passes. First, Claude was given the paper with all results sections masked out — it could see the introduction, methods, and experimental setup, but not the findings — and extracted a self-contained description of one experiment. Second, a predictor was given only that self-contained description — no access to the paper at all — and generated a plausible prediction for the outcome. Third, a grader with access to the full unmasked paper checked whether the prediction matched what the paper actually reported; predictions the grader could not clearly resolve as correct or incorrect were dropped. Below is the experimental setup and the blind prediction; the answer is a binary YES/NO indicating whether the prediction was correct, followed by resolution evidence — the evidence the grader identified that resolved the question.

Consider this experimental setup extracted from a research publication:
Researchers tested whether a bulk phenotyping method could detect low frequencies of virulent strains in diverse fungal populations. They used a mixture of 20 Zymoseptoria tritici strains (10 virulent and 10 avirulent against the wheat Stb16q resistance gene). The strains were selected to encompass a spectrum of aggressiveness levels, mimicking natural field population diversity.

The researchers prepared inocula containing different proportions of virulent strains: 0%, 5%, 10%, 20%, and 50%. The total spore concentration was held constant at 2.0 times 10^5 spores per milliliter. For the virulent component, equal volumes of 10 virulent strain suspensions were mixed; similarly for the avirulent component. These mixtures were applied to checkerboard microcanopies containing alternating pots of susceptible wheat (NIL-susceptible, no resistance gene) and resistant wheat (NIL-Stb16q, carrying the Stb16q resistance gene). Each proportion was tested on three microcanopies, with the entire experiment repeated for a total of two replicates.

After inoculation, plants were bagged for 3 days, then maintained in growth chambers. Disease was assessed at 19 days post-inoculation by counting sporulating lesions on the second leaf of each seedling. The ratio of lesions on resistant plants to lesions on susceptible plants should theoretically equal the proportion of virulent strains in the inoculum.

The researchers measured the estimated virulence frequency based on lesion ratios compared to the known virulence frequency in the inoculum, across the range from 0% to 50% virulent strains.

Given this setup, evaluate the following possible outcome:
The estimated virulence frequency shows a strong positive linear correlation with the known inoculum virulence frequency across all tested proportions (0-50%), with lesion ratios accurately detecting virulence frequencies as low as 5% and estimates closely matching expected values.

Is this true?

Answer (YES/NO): YES